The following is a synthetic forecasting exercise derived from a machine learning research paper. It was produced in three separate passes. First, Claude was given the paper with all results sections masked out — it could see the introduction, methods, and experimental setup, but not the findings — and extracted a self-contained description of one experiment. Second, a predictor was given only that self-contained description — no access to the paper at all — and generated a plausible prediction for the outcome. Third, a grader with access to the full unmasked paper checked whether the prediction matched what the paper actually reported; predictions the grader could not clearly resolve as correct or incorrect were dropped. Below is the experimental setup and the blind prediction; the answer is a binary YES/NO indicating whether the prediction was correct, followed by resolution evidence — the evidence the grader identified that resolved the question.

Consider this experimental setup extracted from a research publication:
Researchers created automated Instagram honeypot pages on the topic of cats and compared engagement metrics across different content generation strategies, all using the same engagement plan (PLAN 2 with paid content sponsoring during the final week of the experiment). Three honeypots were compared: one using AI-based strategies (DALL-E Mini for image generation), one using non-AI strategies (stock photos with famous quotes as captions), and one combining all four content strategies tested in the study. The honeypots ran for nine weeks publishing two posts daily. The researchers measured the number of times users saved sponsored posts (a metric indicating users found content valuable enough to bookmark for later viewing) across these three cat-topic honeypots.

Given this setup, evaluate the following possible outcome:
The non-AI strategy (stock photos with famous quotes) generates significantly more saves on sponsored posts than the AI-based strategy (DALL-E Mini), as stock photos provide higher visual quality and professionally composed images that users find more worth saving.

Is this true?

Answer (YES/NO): NO